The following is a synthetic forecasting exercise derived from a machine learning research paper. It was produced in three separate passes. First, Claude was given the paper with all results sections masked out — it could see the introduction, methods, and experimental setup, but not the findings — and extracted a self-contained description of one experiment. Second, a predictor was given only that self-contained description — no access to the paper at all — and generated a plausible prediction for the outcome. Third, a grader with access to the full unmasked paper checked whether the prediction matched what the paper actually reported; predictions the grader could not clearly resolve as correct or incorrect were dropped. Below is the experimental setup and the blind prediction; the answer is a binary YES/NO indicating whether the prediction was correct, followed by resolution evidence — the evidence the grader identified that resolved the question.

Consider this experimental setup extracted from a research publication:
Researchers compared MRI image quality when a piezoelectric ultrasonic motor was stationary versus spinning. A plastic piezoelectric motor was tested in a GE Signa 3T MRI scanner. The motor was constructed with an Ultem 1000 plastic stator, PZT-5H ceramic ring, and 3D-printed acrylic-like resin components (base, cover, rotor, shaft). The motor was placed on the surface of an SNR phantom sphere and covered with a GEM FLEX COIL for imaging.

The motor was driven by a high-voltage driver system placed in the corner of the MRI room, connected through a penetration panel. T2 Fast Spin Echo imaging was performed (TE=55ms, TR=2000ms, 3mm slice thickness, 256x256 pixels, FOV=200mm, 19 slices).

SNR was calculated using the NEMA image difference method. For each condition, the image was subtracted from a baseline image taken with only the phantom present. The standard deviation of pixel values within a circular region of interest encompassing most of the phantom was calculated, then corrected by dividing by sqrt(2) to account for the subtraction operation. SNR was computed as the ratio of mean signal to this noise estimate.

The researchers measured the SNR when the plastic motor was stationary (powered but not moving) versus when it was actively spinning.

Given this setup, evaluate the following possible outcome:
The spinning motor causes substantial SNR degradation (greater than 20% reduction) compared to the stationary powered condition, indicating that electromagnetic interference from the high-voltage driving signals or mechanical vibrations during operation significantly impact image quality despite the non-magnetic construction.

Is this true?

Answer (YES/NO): NO